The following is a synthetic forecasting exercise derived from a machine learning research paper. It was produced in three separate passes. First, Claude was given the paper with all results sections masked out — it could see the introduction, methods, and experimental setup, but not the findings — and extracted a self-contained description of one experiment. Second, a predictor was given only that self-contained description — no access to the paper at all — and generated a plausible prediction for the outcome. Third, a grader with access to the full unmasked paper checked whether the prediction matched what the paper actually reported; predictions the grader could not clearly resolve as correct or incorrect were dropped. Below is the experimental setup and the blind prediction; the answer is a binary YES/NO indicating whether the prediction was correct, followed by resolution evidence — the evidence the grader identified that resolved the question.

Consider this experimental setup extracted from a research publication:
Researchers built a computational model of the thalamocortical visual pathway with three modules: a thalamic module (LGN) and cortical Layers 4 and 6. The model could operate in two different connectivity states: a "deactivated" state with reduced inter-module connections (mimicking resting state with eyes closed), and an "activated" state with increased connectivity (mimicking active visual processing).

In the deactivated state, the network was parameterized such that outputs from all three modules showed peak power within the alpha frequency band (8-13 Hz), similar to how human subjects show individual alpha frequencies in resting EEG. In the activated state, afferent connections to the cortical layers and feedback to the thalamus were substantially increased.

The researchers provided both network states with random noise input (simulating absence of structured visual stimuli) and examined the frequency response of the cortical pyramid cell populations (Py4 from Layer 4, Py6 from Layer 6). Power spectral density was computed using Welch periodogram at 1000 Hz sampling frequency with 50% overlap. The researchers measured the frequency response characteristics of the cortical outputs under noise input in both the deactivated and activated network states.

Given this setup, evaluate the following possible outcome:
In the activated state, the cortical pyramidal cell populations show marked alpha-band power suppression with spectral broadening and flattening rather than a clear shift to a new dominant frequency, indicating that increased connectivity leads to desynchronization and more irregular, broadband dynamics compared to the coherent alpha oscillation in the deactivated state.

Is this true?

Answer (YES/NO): NO